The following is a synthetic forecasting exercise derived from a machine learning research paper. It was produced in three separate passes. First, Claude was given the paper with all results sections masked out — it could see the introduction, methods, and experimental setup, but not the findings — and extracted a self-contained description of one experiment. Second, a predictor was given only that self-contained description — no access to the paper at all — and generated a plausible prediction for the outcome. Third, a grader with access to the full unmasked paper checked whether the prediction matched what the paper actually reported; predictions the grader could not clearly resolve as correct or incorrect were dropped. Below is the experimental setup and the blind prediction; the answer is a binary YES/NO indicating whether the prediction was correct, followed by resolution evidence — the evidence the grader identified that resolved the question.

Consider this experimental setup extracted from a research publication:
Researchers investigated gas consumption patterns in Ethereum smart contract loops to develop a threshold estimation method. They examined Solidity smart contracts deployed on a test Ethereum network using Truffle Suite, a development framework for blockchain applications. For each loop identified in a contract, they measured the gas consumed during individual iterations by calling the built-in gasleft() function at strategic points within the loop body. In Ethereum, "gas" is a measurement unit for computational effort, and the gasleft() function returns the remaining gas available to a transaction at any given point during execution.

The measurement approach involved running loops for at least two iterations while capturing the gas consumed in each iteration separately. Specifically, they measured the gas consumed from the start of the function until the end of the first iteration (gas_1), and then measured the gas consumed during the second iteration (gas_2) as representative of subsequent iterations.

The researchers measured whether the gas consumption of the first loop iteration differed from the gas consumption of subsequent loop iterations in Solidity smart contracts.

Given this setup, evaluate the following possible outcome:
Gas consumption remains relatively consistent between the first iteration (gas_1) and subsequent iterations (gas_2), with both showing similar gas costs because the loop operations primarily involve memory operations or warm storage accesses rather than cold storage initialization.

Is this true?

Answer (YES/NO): NO